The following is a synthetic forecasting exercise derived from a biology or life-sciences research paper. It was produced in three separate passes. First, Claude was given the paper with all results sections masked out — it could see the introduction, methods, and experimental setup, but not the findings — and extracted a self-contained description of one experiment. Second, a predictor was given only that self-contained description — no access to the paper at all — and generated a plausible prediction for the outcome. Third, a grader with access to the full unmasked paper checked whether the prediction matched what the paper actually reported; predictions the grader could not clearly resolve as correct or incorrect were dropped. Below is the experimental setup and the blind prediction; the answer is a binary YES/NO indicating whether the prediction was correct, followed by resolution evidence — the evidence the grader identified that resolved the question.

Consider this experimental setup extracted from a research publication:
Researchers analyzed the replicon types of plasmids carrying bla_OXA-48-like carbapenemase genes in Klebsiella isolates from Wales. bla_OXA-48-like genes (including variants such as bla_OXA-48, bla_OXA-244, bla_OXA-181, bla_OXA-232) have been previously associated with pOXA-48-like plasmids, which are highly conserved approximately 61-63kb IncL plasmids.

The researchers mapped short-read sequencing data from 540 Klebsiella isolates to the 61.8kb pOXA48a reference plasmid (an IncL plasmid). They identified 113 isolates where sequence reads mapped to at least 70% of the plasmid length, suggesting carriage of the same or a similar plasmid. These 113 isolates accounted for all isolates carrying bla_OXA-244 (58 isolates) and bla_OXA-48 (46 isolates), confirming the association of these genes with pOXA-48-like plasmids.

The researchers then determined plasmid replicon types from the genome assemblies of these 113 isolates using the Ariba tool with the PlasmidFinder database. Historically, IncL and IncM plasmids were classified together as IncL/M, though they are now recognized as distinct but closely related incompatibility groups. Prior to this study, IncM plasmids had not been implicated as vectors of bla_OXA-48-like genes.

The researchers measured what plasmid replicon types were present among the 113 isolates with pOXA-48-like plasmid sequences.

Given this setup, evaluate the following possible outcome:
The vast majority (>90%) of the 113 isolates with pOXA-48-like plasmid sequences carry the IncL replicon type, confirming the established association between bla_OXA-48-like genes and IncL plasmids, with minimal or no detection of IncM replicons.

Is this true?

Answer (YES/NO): NO